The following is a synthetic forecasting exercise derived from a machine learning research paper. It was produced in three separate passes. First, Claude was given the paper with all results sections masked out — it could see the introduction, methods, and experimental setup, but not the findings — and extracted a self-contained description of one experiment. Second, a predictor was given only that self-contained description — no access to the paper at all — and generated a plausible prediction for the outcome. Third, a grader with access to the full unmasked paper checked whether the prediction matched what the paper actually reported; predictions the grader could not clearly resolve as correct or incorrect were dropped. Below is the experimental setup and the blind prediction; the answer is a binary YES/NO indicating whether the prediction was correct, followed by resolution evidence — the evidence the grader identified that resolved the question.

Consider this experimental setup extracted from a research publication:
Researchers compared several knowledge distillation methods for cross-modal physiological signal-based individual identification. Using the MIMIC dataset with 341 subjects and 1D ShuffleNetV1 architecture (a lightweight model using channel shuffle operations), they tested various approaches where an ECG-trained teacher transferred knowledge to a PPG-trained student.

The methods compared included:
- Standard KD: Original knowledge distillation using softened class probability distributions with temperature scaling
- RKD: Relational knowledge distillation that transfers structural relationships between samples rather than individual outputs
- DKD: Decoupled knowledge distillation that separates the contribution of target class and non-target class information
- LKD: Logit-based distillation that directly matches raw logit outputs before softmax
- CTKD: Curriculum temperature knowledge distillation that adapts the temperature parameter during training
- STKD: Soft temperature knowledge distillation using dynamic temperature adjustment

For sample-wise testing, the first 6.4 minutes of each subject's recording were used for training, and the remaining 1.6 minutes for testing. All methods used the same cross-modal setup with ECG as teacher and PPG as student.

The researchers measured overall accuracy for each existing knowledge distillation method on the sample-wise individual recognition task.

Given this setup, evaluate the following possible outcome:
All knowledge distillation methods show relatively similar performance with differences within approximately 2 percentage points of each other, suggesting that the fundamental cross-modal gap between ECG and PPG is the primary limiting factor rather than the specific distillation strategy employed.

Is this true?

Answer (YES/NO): NO